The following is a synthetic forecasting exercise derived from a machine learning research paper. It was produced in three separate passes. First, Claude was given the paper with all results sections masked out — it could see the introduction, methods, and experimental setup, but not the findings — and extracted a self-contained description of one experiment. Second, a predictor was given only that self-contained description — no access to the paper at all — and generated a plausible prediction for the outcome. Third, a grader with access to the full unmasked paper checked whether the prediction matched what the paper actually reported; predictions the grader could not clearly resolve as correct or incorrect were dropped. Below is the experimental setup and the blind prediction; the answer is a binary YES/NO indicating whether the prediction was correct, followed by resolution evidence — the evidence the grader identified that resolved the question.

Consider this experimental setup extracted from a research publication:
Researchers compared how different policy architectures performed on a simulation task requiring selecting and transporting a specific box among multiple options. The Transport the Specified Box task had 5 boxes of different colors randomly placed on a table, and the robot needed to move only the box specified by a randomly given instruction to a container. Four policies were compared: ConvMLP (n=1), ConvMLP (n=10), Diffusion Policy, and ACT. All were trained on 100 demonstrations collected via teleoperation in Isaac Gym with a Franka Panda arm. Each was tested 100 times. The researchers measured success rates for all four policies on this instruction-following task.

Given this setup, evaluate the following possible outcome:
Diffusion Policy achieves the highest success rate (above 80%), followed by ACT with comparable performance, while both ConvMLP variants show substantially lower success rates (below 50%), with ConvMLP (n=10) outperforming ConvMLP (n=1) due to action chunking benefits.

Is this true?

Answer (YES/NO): NO